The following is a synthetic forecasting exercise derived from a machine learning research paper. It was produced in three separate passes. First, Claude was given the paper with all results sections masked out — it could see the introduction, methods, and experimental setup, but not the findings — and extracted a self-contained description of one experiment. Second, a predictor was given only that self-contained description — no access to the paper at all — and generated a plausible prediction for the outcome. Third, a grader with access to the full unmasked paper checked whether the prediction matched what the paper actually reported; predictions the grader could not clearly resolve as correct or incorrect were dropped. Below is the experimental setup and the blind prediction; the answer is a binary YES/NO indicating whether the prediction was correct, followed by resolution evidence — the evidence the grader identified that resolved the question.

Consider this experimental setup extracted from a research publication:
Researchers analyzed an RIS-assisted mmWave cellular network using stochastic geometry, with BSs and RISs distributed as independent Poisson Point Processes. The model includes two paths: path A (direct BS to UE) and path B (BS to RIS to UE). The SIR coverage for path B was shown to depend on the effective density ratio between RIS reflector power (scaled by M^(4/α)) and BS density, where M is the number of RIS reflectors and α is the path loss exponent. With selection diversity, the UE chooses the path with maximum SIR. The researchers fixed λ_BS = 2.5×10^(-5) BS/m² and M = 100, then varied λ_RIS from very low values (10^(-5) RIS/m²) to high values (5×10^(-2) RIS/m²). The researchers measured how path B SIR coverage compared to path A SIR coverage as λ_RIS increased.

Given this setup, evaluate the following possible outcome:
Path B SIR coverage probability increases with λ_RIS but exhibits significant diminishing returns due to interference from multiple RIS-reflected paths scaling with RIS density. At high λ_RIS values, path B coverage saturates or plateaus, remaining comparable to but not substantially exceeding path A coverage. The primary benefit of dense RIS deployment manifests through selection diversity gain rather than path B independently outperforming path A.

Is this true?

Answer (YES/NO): NO